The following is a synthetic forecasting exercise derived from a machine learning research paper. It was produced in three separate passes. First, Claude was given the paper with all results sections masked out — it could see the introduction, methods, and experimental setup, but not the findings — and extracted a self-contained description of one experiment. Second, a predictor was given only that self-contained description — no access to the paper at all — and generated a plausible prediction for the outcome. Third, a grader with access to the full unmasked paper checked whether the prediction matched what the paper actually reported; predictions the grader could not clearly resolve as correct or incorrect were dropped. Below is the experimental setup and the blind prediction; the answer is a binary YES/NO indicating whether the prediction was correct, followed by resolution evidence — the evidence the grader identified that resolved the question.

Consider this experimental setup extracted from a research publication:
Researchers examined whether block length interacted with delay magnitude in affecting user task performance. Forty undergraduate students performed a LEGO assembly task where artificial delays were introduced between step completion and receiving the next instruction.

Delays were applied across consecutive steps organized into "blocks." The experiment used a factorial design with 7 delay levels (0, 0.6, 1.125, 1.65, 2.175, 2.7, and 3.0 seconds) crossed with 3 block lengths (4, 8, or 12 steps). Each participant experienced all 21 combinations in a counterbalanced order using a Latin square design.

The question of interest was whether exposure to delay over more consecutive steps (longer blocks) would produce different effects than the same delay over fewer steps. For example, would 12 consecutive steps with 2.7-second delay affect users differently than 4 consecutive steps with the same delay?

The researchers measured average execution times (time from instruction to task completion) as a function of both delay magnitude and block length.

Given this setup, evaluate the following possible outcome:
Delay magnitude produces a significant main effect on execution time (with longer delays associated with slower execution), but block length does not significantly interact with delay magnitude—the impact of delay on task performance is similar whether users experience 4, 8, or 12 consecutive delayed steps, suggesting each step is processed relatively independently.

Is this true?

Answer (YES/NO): NO